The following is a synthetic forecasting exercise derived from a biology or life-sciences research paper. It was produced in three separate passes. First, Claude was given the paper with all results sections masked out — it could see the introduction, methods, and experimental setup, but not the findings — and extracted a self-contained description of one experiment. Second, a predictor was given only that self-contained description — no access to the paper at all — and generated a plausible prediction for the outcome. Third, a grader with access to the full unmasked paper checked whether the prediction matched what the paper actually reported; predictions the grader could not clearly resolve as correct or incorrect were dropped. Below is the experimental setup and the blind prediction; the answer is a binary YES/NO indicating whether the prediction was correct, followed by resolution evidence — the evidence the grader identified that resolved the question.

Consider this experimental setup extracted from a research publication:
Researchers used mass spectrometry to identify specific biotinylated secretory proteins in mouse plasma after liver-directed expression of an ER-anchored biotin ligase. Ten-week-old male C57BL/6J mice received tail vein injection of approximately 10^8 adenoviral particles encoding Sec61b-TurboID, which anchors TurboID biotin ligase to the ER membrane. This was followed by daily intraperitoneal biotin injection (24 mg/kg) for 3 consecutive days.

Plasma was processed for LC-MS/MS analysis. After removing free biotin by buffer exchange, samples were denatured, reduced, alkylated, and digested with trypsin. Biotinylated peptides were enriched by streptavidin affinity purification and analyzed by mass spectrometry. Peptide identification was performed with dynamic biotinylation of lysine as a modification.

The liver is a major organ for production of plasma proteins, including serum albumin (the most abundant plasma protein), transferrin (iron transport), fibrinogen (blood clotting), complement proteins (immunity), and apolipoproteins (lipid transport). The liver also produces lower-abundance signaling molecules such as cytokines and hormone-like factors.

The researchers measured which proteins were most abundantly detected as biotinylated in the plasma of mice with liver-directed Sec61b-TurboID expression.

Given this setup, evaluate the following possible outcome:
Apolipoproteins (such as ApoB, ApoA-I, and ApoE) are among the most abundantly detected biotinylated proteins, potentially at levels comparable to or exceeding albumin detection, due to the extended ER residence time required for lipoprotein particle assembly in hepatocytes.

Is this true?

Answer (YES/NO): NO